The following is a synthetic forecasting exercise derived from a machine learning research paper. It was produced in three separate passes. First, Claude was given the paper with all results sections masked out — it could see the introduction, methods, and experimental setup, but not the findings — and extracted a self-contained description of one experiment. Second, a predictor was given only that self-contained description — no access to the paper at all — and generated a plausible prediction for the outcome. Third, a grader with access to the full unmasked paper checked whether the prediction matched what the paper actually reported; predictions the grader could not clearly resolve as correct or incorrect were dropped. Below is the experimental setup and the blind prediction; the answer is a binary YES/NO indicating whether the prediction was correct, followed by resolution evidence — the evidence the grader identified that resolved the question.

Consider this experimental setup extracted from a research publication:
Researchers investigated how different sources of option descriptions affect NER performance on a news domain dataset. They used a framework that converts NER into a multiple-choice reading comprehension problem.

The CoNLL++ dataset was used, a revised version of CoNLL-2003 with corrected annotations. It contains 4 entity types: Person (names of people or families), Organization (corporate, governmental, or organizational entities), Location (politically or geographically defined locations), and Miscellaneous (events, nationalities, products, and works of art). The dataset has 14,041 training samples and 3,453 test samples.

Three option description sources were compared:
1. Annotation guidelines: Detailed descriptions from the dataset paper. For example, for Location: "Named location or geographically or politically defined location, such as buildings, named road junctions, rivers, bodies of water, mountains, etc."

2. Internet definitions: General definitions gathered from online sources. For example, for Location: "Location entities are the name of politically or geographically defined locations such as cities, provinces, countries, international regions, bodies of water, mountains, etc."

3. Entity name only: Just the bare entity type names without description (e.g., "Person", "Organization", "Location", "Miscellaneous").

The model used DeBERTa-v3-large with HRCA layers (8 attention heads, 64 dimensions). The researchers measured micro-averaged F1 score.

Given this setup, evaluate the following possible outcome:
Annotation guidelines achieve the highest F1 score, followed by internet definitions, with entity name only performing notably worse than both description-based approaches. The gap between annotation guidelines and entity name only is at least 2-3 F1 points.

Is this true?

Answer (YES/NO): NO